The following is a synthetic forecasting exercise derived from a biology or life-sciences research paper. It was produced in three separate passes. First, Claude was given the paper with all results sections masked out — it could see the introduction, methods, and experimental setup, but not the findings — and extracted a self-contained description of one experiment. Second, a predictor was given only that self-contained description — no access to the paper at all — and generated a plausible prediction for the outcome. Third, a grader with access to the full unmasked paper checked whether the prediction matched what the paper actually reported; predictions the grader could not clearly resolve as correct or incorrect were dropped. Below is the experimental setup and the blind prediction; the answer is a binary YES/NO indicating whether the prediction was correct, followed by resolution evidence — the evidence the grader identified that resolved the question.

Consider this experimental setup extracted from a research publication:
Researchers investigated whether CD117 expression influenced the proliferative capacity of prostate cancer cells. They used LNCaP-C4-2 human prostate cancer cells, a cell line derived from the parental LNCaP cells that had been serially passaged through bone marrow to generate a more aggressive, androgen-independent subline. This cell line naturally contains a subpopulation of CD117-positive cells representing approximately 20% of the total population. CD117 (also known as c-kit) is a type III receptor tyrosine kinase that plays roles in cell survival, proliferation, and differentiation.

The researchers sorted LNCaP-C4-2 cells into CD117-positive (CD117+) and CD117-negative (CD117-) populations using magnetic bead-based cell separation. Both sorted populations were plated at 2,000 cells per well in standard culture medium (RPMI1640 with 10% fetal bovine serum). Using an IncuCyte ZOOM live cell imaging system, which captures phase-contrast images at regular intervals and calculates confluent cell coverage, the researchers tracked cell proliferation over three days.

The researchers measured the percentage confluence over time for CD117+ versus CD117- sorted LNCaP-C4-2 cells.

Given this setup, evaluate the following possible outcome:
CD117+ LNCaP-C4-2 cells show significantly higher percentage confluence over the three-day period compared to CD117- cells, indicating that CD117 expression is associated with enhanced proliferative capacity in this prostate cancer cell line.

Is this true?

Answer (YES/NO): YES